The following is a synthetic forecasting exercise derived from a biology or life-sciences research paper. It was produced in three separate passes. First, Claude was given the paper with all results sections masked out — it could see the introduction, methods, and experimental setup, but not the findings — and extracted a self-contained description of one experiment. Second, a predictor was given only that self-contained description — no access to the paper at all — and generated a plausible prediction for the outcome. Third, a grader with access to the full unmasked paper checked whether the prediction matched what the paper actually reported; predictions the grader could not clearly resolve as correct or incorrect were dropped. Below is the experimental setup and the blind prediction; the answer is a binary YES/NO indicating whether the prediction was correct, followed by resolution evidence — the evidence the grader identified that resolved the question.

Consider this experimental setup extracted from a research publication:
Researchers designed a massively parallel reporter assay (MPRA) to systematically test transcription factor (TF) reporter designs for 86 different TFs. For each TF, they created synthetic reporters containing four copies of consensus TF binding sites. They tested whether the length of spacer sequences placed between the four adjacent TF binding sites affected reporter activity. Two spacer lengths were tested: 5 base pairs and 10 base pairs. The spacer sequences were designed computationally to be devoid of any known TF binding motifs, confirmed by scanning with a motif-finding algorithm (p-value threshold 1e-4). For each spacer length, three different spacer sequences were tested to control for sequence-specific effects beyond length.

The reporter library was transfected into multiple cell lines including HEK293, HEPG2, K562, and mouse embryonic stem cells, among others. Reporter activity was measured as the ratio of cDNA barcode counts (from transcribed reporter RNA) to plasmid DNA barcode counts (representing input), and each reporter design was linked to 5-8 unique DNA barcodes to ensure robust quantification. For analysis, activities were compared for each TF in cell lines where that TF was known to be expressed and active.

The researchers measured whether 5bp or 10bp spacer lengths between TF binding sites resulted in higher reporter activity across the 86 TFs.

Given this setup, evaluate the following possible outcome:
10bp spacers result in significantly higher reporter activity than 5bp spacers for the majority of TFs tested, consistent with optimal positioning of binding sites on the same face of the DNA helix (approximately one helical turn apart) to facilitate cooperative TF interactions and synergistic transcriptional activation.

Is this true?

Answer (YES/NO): NO